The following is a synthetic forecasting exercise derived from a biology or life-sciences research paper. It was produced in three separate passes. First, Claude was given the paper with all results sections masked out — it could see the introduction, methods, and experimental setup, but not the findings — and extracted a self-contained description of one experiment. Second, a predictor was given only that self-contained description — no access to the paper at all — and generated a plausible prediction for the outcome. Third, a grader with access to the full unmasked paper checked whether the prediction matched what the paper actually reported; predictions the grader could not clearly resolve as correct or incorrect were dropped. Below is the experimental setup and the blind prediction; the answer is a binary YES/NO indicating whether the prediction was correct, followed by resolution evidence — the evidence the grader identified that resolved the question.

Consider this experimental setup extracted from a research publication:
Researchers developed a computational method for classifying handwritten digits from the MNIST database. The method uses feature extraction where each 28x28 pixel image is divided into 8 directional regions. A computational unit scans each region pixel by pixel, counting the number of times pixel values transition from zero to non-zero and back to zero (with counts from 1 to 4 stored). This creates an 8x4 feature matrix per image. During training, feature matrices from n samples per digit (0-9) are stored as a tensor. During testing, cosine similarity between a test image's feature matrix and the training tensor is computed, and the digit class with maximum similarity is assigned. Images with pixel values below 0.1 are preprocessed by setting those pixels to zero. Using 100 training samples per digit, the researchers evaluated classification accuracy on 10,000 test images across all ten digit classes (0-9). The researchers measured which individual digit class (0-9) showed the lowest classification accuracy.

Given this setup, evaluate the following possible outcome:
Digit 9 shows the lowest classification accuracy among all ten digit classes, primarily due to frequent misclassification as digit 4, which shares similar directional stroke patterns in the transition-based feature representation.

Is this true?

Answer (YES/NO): NO